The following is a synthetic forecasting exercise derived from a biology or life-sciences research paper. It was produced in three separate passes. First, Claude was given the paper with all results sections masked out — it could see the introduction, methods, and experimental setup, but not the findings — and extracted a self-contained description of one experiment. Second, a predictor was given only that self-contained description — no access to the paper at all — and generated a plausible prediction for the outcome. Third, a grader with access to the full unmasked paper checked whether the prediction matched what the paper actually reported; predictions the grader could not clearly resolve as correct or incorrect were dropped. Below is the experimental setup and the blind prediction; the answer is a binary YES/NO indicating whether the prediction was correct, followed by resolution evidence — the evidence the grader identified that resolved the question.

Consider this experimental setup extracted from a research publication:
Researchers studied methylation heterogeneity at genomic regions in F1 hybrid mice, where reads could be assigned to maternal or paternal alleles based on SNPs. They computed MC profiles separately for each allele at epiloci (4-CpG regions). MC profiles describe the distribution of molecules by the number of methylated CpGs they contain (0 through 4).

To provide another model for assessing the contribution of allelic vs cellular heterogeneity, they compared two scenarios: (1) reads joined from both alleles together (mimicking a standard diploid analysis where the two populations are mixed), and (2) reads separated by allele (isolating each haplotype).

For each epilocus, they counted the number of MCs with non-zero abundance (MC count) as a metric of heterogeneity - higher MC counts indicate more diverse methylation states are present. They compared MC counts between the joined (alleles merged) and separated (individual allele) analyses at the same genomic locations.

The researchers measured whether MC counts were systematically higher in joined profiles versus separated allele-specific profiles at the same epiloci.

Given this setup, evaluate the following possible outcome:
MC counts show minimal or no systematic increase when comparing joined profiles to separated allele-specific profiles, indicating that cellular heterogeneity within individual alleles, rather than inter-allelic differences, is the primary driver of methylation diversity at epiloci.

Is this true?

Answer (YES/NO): YES